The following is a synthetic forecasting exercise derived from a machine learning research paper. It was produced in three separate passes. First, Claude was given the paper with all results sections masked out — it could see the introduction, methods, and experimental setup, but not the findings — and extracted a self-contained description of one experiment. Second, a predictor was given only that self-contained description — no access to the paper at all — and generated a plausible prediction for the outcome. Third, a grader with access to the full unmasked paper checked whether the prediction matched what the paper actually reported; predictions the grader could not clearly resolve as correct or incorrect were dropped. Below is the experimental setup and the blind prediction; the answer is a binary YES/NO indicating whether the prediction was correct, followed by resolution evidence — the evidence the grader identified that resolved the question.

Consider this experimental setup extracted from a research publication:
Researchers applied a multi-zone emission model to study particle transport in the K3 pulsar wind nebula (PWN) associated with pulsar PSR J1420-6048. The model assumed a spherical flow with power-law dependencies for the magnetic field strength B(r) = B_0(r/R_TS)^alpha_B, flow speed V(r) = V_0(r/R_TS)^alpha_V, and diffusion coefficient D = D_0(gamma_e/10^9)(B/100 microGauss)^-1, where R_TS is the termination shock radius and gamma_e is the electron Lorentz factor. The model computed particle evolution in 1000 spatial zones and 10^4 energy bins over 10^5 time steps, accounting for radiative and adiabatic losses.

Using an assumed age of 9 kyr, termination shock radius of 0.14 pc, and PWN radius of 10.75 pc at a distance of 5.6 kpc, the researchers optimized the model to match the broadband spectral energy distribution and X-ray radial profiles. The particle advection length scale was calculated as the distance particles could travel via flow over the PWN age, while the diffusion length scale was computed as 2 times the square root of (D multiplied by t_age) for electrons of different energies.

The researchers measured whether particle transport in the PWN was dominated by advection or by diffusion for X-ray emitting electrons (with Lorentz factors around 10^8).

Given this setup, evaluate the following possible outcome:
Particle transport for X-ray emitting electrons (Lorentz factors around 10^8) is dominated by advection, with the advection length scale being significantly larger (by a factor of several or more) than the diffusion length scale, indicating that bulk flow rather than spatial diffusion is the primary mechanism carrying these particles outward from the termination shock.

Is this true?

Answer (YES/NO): YES